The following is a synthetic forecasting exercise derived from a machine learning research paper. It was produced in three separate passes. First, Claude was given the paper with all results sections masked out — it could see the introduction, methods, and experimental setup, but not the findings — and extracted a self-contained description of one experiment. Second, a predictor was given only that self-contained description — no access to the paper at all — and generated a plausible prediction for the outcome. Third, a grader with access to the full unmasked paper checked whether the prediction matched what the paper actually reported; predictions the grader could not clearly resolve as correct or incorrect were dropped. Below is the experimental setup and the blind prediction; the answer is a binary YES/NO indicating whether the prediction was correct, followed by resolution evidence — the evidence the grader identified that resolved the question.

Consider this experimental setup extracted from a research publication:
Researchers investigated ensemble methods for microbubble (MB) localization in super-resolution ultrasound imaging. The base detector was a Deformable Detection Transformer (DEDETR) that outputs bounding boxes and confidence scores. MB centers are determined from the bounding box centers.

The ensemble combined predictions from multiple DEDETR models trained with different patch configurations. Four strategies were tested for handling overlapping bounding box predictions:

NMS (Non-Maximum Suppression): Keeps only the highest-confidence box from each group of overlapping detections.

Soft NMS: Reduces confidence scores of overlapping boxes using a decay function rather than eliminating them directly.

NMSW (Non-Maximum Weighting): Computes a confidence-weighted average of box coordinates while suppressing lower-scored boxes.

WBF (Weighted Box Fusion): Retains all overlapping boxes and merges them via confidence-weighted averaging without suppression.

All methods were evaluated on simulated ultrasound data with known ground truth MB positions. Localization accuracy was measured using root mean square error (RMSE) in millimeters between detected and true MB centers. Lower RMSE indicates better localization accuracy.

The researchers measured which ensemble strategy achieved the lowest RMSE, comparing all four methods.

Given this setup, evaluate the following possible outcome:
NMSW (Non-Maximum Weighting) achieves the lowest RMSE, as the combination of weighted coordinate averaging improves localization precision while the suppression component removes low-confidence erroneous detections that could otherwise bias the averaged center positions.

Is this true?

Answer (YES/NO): NO